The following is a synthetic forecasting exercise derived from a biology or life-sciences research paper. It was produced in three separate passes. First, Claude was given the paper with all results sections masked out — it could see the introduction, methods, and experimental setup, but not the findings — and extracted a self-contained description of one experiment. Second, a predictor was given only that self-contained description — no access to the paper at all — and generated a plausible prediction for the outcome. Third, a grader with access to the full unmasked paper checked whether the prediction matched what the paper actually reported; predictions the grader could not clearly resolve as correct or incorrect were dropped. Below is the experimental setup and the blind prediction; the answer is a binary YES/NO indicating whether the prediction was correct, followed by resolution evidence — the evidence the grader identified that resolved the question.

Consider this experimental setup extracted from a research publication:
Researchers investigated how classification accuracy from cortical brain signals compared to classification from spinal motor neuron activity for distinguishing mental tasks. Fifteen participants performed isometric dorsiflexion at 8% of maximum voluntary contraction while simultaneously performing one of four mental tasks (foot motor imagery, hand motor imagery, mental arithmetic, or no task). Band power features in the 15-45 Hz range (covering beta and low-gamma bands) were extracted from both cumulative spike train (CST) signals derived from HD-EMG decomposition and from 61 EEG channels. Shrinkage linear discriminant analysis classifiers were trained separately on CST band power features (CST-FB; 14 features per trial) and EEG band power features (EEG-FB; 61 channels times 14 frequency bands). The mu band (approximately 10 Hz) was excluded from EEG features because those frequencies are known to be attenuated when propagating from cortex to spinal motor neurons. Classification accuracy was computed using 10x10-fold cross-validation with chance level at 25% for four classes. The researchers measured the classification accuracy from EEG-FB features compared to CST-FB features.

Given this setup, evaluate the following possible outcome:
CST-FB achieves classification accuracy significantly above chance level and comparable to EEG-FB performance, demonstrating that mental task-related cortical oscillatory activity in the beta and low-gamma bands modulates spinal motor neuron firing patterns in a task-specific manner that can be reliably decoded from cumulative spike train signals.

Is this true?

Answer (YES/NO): NO